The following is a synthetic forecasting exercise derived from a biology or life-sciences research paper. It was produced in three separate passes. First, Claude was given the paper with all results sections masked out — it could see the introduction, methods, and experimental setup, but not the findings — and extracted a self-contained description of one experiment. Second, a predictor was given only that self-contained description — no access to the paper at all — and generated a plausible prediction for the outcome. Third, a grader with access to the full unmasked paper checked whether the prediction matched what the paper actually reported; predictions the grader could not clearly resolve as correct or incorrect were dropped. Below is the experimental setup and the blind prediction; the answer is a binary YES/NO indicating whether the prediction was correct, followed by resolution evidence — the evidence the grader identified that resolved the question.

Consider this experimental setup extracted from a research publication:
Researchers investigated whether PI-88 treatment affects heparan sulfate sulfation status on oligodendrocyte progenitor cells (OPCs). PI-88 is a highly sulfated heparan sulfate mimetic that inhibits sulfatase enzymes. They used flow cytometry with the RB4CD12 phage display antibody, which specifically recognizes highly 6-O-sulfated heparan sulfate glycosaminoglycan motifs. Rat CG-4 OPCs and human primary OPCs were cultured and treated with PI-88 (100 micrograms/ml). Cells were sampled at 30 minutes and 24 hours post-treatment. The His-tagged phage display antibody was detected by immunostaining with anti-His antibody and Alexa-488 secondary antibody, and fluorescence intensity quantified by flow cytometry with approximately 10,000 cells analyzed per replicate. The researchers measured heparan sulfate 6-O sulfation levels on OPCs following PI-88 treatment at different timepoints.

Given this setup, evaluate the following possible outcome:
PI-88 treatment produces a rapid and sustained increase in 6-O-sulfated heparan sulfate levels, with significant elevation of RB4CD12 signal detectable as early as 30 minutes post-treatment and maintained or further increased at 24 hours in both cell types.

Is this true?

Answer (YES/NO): YES